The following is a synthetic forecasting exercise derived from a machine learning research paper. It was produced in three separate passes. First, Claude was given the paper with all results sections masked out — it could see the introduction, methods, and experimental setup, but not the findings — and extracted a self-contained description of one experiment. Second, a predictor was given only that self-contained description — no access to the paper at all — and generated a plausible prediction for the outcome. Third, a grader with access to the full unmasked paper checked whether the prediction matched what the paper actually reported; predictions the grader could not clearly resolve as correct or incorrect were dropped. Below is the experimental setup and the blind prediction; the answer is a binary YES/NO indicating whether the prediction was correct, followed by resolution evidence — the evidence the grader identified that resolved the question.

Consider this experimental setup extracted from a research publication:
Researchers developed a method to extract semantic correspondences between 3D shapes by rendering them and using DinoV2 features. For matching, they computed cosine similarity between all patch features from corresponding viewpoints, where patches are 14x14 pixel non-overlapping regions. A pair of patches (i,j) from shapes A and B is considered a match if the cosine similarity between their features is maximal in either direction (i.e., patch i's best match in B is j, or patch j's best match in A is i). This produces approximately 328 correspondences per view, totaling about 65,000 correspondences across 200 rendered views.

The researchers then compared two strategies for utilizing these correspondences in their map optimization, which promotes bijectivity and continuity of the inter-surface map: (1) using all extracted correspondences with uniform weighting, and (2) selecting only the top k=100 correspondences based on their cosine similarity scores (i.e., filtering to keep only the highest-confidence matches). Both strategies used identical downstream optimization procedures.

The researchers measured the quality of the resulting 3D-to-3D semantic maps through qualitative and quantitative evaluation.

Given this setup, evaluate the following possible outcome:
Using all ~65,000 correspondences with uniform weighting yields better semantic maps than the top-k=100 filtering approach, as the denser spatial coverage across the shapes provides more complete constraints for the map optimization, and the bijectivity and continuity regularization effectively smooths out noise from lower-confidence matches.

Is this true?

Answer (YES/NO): YES